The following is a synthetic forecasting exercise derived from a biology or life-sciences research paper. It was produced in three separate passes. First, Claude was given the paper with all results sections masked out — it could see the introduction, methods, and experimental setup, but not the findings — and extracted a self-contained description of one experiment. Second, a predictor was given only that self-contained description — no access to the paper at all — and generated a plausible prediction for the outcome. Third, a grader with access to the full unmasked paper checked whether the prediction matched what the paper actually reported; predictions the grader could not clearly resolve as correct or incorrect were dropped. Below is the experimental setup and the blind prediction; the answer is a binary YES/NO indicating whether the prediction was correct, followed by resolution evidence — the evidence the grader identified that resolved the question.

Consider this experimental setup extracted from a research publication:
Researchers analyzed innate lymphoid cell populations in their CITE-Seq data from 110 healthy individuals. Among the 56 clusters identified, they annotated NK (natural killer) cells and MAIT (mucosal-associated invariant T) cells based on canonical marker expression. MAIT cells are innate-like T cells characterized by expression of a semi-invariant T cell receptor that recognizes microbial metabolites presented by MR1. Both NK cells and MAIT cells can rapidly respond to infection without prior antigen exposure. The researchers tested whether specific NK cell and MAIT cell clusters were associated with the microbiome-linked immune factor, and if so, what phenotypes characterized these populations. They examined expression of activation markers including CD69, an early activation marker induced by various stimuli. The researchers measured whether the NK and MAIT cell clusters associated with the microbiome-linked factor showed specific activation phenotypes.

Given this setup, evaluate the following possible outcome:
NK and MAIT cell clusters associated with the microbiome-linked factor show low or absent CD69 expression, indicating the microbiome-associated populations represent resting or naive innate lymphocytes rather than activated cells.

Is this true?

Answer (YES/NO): NO